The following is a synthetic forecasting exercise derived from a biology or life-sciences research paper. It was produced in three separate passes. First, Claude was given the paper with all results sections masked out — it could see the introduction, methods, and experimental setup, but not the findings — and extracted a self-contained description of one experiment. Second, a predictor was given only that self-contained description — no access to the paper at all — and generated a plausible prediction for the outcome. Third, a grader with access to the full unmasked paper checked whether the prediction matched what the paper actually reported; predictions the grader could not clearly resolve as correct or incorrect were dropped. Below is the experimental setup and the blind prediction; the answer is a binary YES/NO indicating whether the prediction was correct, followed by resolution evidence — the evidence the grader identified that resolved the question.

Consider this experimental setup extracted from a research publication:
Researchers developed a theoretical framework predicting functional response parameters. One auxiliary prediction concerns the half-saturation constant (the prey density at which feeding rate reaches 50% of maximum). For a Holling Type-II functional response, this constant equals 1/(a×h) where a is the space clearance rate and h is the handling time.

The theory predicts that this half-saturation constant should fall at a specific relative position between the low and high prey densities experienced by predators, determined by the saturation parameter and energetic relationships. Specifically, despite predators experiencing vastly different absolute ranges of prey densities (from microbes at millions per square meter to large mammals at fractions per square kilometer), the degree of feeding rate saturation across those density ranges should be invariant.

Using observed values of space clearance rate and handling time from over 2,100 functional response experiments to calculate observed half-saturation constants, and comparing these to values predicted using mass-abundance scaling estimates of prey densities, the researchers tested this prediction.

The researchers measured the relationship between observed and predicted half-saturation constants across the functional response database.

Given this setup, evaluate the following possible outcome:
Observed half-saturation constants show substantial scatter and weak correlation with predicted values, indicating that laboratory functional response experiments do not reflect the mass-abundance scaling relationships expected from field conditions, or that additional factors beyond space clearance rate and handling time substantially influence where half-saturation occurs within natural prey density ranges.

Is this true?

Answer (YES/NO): NO